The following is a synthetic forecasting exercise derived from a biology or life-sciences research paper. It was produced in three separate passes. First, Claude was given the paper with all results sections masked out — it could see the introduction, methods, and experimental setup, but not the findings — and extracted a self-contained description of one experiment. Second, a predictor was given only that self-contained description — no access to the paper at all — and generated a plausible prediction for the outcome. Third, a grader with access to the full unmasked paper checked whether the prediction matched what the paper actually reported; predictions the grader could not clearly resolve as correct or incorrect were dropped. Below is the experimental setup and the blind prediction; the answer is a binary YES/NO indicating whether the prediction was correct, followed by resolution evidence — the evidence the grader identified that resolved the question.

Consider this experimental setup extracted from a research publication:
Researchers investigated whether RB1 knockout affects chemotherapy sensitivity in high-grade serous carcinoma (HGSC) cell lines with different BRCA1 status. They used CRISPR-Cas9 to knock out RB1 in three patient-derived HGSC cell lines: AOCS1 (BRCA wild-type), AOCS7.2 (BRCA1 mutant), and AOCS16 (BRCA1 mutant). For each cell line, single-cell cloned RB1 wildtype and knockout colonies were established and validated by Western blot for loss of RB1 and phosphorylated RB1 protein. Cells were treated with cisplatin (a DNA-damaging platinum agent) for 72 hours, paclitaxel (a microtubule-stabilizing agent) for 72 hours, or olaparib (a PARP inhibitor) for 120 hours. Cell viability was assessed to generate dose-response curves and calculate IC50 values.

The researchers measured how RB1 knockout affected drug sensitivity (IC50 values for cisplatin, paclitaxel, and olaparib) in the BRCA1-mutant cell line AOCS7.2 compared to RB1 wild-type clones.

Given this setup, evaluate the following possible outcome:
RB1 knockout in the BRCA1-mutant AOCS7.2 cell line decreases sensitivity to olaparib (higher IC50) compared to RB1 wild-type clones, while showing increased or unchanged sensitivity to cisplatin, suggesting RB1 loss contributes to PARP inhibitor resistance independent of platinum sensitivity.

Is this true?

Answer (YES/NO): NO